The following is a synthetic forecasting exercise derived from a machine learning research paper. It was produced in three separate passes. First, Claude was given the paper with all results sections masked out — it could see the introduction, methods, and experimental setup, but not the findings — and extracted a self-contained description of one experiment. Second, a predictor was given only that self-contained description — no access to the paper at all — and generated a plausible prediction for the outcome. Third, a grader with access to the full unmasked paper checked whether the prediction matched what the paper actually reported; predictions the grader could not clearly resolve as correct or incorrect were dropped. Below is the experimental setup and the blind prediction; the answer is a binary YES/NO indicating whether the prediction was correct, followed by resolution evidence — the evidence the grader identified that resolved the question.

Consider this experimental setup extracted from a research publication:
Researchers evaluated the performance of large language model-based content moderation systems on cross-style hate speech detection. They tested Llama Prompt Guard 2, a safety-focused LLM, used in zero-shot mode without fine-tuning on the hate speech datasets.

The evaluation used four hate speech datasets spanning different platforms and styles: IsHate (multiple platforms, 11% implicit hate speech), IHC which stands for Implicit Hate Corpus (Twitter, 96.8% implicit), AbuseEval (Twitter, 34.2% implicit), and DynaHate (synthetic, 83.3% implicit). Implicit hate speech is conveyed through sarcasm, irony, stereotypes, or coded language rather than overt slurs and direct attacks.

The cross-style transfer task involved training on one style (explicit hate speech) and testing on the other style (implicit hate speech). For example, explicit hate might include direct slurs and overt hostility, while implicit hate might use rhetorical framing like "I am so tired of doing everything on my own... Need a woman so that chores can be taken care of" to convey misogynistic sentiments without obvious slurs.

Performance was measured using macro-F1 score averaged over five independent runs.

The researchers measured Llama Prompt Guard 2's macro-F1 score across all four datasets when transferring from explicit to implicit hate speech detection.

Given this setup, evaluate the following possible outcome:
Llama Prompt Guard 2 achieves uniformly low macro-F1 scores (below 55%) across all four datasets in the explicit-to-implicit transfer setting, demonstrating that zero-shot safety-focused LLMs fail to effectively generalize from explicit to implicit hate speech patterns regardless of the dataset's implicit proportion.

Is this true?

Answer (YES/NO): YES